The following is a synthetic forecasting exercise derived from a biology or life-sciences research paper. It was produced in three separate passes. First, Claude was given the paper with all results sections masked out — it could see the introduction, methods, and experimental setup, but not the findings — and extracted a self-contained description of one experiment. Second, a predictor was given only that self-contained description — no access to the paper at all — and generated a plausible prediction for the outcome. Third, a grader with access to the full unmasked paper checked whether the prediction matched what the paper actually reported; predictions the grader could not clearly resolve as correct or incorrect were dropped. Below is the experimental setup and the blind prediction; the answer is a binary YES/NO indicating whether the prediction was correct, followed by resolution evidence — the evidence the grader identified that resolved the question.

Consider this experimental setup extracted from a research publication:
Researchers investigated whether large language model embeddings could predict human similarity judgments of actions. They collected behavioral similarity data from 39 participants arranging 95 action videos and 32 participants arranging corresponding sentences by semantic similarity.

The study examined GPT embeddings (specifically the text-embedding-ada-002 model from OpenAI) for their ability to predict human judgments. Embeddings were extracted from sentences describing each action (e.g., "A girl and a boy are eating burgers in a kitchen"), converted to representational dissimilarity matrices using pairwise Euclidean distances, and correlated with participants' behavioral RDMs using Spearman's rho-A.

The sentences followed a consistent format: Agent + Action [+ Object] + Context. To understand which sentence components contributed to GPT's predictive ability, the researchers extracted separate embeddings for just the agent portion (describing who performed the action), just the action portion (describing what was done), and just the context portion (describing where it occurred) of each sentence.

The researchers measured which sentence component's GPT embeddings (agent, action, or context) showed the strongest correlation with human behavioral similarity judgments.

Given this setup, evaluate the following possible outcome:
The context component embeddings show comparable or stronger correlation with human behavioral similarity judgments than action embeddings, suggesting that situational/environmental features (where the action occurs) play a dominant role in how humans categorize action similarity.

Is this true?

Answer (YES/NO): NO